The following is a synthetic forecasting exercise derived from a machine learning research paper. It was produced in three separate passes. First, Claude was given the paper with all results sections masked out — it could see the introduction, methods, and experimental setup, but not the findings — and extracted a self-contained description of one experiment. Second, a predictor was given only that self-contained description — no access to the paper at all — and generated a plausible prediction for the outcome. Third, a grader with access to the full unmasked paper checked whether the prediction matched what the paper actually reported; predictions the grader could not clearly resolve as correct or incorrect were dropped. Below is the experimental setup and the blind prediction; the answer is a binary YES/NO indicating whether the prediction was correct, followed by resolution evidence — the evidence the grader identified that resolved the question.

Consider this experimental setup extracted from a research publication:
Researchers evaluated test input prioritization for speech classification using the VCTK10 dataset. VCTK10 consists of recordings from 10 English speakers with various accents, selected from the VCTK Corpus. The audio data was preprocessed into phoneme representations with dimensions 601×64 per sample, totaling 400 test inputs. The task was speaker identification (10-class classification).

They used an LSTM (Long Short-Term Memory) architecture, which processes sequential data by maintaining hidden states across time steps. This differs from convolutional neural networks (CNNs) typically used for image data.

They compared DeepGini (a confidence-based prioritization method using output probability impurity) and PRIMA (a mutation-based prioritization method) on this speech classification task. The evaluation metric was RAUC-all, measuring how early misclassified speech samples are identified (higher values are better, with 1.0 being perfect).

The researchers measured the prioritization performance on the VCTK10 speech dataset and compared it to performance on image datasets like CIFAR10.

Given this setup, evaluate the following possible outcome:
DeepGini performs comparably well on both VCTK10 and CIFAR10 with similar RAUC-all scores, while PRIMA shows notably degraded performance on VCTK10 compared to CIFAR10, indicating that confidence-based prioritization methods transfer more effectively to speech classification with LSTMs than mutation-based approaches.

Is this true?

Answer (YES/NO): NO